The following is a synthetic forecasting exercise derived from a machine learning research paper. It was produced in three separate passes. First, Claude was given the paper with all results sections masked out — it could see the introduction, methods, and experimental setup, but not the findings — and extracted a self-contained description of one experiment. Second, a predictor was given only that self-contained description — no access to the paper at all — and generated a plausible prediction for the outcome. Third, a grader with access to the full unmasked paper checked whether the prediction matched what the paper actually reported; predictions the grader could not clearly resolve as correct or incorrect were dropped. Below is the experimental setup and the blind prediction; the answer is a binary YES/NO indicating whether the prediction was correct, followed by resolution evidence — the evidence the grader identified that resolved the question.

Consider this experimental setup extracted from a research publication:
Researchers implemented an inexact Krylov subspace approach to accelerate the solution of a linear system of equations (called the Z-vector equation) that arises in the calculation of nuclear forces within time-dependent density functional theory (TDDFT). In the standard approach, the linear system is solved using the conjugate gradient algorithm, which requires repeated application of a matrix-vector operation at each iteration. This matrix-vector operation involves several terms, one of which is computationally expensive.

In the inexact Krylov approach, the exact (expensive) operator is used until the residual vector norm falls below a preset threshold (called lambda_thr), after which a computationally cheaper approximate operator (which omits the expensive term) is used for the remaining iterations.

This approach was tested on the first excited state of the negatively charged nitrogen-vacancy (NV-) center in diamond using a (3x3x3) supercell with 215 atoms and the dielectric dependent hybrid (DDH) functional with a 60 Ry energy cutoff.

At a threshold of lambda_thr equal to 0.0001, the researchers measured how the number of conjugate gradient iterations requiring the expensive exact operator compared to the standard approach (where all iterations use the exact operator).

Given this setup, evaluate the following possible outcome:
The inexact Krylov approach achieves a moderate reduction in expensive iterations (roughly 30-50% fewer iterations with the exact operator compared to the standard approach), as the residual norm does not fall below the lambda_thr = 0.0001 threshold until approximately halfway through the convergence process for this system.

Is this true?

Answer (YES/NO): NO